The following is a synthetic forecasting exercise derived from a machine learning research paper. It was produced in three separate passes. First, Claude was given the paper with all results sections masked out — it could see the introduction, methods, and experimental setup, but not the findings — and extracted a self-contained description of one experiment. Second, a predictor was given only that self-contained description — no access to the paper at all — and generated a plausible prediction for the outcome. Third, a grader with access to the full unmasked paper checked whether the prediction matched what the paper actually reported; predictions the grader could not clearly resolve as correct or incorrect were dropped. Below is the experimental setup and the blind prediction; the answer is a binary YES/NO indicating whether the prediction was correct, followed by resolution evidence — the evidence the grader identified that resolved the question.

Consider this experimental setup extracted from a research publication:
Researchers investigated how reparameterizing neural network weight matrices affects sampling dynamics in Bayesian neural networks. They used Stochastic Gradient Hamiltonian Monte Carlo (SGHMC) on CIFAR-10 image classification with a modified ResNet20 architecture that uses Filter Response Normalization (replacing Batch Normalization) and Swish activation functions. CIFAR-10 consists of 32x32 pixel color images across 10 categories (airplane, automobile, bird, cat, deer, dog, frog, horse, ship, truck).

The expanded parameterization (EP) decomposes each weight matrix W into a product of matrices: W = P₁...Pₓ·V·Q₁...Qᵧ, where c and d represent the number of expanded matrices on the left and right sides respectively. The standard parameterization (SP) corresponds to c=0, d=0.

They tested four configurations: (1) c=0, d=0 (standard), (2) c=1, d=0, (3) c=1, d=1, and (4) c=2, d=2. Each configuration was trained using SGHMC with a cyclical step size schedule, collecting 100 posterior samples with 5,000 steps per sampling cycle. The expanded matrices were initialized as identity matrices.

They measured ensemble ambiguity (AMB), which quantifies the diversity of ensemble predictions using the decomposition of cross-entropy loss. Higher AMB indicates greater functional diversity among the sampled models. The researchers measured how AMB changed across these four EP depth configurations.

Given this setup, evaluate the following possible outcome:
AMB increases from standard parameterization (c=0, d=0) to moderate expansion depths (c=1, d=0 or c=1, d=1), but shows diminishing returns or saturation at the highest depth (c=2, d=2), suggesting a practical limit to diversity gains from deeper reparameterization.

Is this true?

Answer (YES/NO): NO